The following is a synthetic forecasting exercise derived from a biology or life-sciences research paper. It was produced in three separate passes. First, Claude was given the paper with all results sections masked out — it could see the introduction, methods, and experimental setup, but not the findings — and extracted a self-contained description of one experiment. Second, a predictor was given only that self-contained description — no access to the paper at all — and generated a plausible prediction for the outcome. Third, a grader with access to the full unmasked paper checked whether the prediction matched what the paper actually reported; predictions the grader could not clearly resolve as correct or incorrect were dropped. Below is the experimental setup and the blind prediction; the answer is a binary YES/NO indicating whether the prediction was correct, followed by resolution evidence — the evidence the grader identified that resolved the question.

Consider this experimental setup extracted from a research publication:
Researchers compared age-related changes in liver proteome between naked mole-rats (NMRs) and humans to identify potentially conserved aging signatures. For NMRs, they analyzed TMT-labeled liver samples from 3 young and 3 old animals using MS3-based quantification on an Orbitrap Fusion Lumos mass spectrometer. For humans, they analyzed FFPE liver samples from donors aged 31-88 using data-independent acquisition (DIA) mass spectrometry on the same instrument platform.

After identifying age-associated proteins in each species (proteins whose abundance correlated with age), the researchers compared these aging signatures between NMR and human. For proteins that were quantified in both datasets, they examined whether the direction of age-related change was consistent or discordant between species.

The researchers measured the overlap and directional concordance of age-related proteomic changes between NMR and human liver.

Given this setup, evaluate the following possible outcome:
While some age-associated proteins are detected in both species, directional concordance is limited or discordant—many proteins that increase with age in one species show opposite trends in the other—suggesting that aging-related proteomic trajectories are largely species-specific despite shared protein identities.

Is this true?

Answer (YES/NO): NO